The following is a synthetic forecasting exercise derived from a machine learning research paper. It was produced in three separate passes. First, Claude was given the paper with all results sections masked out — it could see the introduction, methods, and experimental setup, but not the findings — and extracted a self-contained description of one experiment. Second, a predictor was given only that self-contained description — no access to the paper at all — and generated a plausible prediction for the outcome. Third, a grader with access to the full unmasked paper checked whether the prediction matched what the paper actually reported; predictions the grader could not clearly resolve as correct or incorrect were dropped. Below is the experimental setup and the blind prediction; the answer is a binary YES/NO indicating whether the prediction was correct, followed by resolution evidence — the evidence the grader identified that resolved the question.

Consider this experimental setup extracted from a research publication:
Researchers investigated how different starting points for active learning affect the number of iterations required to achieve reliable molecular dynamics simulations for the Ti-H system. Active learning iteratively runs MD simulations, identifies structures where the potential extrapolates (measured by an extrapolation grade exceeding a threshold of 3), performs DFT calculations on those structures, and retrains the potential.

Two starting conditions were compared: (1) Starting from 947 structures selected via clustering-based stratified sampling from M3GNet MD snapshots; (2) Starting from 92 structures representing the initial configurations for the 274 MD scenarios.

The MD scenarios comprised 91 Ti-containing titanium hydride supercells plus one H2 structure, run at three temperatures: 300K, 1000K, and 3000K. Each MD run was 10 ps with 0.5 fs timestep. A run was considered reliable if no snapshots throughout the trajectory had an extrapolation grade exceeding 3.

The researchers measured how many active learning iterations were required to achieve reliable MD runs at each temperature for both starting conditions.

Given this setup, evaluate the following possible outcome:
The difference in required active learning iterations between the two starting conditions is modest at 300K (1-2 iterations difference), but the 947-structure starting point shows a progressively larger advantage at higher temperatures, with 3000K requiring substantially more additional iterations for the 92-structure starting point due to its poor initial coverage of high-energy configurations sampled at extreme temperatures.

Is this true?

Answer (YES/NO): NO